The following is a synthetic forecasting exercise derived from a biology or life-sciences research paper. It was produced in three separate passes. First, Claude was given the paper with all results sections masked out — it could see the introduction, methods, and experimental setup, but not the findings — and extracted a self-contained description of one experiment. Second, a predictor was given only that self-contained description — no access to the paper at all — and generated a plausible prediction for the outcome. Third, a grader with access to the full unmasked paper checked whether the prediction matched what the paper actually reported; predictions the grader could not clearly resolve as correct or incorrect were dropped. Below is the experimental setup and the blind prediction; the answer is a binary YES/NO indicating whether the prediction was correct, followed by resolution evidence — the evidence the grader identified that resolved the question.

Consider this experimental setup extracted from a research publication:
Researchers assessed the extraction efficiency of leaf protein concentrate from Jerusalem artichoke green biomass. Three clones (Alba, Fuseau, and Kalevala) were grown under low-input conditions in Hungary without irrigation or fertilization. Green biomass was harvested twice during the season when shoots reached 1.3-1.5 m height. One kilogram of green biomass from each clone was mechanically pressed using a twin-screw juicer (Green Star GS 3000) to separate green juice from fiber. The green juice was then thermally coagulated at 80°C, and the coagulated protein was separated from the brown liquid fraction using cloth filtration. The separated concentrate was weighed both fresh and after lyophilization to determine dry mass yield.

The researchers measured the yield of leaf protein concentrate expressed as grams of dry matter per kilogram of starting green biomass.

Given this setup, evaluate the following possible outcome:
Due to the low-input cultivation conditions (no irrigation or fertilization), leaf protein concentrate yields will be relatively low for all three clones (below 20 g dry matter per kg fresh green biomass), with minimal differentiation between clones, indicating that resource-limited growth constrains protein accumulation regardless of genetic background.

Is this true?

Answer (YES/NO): NO